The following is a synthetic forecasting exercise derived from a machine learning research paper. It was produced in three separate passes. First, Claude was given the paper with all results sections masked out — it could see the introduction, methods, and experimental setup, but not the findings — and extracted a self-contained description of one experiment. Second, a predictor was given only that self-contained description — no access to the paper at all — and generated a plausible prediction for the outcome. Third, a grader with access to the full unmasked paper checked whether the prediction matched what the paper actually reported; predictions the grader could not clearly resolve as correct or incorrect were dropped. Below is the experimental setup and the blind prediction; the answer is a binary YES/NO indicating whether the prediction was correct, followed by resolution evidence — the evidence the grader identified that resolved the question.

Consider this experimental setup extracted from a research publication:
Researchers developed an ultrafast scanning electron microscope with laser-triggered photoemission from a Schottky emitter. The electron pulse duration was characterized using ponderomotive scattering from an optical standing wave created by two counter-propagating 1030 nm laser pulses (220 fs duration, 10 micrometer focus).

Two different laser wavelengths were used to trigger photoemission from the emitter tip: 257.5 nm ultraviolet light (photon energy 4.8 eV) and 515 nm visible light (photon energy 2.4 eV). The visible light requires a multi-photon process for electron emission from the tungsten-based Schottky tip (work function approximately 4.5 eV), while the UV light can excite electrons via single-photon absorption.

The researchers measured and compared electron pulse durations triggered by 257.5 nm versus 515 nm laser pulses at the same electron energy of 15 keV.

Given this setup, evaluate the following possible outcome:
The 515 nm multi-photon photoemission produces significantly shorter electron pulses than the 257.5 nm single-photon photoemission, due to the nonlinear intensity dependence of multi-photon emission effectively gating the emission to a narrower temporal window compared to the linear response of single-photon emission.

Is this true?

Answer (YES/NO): NO